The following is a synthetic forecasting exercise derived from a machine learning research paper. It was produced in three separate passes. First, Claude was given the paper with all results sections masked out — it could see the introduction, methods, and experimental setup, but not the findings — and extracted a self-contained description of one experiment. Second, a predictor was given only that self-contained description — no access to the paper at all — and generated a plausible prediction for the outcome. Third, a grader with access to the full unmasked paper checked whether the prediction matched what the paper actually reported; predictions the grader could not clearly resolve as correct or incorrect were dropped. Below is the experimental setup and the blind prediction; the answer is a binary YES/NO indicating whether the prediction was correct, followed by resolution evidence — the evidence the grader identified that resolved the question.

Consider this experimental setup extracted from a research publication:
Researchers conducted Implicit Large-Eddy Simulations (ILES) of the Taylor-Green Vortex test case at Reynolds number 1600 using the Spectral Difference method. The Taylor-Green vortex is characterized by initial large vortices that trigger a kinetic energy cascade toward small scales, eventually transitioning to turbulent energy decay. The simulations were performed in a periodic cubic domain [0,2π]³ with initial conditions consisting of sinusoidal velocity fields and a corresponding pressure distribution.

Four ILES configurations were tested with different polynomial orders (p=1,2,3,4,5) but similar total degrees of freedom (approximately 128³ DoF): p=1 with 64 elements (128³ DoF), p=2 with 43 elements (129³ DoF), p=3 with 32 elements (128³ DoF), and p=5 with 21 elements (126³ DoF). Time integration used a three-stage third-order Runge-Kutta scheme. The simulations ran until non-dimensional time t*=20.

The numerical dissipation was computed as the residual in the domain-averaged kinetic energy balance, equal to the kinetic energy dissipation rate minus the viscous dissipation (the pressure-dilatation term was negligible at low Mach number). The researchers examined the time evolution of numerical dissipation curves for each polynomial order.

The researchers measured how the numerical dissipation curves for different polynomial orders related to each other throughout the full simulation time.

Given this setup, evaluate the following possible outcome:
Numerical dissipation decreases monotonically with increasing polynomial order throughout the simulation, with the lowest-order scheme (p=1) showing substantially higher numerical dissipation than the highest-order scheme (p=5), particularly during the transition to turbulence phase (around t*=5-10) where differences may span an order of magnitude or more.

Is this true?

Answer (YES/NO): NO